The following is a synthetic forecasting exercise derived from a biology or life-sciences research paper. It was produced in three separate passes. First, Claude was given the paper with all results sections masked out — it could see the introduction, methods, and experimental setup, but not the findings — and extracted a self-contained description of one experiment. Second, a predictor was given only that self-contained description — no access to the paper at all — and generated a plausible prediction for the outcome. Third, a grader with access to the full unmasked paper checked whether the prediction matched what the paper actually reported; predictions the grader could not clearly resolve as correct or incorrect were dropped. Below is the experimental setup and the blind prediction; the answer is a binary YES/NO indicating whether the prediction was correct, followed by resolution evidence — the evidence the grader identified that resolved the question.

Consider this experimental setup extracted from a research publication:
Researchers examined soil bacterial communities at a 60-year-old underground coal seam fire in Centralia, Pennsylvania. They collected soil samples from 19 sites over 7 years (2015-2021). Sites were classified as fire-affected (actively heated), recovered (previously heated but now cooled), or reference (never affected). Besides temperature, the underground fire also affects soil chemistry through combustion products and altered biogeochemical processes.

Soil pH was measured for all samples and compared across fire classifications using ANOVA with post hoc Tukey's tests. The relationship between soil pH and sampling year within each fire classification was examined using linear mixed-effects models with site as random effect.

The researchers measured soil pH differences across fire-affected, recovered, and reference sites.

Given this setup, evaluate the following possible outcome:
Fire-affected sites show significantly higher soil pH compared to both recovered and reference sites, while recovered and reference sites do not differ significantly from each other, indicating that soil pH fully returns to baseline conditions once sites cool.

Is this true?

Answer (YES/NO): NO